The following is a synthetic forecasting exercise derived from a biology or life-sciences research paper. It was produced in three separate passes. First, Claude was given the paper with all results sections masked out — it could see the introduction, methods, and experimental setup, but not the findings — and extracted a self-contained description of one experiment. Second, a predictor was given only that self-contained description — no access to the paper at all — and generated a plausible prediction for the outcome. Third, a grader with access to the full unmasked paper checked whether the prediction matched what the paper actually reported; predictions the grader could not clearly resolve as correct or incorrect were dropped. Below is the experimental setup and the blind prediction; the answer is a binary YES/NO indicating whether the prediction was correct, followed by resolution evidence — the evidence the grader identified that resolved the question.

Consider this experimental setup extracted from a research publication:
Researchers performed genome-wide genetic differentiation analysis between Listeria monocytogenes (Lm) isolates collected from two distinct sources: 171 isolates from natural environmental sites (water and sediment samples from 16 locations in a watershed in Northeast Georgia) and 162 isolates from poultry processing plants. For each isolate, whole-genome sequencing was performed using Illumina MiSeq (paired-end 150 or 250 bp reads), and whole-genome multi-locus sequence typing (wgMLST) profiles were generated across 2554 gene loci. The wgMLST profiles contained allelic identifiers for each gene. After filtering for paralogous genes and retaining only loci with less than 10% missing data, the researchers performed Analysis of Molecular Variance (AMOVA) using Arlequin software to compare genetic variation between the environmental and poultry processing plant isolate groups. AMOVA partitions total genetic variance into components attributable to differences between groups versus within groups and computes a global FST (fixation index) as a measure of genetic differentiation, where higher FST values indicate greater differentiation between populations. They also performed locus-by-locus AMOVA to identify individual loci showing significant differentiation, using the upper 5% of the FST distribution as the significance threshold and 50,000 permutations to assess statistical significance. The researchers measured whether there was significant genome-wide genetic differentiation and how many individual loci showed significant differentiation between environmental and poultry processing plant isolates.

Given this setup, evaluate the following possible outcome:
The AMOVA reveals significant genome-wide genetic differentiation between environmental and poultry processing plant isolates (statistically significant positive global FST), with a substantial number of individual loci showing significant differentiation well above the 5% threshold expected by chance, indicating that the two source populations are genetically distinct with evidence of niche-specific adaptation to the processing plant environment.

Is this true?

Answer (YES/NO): NO